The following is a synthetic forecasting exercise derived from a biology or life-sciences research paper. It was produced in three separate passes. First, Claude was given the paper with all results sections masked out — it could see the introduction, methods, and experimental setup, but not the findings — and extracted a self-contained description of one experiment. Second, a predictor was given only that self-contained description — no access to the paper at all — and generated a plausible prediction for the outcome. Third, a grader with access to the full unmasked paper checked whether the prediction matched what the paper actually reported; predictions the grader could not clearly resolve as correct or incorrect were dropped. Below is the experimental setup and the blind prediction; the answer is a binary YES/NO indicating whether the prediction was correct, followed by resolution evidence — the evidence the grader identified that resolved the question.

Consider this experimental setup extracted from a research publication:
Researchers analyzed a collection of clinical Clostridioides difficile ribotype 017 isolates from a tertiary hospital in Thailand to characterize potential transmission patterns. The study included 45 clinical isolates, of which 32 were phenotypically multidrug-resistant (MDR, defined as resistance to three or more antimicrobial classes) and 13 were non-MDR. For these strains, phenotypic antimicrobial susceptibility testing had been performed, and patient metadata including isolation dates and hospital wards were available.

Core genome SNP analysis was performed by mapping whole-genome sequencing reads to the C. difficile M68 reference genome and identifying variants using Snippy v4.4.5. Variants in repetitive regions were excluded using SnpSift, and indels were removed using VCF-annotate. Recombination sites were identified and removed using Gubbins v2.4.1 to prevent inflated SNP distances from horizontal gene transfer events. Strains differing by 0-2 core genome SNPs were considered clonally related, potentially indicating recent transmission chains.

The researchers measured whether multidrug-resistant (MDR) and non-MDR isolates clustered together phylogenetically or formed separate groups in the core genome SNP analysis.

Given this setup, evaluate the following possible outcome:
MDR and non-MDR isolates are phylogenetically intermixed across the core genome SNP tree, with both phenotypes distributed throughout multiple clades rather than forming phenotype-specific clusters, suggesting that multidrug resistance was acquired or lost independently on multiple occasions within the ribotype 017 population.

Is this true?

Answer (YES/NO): NO